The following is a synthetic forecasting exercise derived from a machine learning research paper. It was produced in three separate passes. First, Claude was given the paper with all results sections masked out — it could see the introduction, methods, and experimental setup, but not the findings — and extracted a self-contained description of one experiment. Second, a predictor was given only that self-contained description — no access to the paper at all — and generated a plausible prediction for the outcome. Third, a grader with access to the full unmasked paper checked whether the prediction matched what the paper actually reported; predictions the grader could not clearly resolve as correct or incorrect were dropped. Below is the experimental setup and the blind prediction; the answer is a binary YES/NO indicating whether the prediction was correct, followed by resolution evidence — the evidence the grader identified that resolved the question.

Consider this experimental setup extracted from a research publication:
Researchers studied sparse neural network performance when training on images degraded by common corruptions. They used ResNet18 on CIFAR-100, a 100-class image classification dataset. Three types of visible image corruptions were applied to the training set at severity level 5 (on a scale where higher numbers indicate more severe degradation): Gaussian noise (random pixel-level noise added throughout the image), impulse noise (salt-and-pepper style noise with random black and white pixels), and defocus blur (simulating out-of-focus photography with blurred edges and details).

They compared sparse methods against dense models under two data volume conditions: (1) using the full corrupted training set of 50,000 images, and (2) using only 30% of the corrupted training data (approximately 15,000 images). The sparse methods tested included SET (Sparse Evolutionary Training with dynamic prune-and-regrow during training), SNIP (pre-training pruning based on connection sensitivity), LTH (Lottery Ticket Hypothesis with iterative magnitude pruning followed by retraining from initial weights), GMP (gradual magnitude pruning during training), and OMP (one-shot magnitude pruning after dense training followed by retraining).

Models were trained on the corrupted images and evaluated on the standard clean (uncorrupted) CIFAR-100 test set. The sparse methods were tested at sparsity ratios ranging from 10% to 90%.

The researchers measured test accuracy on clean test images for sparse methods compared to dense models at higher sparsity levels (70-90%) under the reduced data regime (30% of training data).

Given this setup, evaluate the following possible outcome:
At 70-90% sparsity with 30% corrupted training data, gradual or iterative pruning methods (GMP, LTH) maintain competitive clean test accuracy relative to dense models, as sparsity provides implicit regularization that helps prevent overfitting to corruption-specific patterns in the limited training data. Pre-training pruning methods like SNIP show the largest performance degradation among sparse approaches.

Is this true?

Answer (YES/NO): NO